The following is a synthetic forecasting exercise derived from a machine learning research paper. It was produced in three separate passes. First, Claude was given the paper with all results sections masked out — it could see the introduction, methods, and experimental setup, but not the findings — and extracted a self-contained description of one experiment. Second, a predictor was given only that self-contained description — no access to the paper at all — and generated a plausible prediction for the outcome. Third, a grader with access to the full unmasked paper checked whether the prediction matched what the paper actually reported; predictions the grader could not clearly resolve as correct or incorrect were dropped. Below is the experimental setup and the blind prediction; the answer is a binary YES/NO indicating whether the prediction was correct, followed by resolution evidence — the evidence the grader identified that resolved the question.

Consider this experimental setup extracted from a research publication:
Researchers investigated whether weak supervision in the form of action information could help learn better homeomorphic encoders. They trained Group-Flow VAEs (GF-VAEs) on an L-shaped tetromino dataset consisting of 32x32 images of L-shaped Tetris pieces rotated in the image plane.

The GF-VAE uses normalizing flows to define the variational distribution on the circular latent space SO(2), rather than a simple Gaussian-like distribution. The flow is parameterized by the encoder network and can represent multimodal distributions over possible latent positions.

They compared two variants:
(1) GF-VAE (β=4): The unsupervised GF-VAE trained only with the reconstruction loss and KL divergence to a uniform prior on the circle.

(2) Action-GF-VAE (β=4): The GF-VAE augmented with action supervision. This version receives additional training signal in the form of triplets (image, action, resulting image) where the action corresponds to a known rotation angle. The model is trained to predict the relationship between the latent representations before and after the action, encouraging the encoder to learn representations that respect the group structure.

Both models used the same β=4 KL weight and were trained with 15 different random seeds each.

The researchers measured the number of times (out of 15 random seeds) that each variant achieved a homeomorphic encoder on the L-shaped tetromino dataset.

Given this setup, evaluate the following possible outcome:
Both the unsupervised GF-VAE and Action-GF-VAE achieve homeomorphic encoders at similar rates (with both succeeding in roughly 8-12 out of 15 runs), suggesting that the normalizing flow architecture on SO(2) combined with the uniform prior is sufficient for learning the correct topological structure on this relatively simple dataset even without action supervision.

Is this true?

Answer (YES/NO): YES